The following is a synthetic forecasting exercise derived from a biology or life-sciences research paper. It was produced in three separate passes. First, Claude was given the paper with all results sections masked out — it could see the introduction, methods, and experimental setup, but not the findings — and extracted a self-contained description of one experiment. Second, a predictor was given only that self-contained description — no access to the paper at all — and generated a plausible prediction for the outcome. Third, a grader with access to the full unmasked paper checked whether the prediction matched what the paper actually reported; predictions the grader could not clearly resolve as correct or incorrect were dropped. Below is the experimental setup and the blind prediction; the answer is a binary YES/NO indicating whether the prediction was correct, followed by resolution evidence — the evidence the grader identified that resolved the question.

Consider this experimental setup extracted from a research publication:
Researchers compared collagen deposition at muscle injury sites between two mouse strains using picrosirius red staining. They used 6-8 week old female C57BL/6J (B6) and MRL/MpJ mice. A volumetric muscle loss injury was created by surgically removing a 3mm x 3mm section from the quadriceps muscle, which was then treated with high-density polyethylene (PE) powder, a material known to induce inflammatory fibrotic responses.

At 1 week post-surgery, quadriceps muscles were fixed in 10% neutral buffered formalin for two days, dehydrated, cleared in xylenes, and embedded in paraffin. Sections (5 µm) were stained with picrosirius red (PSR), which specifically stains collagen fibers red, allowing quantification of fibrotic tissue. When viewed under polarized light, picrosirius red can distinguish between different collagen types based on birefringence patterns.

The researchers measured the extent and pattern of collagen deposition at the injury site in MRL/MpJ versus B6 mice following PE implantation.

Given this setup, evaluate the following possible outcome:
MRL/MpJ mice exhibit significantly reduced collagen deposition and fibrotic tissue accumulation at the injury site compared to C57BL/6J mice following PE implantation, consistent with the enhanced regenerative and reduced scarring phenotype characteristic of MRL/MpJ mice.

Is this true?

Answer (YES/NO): NO